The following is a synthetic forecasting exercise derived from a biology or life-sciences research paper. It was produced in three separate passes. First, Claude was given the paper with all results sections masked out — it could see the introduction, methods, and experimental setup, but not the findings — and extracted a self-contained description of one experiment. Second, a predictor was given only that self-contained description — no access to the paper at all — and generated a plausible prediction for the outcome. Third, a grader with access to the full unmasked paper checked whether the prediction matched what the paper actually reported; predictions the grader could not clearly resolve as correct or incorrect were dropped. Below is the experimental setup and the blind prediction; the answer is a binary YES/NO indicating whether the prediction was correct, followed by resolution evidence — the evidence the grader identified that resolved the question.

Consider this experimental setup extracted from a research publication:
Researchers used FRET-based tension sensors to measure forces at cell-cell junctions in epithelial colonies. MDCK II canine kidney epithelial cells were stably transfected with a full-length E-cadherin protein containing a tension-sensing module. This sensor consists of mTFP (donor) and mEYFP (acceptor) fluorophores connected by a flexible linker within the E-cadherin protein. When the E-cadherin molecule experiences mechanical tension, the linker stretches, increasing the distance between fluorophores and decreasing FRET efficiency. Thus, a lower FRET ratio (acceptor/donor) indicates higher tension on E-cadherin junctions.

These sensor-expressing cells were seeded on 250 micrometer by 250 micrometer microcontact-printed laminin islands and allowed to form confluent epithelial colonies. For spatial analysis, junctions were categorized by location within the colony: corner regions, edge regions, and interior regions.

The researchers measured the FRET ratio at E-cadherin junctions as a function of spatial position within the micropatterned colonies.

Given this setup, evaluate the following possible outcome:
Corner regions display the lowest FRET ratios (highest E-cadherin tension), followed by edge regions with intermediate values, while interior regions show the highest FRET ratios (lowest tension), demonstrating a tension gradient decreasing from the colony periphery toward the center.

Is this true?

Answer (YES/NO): NO